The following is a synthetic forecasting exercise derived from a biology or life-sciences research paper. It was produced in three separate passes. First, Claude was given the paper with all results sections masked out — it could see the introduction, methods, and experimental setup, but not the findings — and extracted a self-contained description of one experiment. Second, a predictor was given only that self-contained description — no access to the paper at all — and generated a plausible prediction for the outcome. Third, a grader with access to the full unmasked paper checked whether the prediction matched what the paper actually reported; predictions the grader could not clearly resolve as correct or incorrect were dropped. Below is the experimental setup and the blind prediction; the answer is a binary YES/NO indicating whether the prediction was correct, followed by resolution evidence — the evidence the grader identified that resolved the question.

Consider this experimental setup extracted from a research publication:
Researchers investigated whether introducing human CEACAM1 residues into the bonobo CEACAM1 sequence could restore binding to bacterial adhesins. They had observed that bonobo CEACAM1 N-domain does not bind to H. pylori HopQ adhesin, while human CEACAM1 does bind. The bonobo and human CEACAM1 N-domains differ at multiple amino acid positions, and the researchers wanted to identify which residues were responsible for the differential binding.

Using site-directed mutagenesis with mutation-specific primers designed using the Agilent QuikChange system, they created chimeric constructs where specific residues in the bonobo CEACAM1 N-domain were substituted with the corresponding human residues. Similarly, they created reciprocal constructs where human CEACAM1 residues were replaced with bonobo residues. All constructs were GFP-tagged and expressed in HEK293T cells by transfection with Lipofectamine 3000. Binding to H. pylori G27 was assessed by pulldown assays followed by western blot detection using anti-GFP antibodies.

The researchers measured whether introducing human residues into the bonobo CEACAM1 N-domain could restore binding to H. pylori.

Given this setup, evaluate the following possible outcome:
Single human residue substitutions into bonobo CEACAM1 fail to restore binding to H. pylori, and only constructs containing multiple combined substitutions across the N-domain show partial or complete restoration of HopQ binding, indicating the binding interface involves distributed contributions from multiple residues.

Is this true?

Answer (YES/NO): NO